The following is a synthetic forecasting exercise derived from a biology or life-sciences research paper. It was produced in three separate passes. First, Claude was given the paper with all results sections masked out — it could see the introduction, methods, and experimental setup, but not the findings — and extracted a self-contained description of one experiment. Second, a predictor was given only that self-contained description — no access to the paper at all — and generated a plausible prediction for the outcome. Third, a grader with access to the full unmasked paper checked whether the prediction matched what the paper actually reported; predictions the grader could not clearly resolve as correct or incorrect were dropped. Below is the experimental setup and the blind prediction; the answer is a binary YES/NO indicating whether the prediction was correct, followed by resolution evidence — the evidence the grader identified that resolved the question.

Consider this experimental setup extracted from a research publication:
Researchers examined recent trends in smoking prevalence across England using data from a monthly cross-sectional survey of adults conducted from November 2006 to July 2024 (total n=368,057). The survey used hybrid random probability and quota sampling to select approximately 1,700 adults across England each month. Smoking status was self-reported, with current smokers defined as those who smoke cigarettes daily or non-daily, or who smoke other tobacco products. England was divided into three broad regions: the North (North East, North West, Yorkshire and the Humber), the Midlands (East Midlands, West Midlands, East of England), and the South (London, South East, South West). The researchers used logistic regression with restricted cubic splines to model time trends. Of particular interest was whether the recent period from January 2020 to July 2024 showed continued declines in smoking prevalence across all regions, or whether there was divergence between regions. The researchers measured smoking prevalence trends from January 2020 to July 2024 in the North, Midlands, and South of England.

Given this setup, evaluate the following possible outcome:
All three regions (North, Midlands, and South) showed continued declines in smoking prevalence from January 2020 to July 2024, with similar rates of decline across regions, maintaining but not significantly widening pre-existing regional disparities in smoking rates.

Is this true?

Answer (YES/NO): NO